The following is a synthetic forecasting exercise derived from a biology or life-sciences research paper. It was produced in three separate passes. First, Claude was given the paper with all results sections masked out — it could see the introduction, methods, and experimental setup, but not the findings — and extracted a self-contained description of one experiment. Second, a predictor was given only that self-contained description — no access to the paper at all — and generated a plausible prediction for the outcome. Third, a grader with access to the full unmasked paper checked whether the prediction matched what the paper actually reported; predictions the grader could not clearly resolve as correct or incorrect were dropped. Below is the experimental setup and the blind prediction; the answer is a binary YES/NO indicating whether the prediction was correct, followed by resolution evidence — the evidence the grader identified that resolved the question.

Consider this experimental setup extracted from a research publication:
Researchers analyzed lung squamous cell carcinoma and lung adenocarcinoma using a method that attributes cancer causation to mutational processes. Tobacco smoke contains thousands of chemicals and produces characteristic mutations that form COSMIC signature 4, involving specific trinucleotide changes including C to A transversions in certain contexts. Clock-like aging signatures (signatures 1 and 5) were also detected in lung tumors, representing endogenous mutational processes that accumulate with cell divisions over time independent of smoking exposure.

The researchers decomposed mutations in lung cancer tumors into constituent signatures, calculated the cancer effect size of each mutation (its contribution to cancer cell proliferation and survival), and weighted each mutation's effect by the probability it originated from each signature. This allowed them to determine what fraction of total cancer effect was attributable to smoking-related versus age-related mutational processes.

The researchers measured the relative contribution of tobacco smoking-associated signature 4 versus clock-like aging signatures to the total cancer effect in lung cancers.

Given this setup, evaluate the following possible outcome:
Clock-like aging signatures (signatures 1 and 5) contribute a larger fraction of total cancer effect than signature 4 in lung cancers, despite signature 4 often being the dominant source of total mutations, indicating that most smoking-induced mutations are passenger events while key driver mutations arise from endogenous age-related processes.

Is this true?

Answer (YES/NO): NO